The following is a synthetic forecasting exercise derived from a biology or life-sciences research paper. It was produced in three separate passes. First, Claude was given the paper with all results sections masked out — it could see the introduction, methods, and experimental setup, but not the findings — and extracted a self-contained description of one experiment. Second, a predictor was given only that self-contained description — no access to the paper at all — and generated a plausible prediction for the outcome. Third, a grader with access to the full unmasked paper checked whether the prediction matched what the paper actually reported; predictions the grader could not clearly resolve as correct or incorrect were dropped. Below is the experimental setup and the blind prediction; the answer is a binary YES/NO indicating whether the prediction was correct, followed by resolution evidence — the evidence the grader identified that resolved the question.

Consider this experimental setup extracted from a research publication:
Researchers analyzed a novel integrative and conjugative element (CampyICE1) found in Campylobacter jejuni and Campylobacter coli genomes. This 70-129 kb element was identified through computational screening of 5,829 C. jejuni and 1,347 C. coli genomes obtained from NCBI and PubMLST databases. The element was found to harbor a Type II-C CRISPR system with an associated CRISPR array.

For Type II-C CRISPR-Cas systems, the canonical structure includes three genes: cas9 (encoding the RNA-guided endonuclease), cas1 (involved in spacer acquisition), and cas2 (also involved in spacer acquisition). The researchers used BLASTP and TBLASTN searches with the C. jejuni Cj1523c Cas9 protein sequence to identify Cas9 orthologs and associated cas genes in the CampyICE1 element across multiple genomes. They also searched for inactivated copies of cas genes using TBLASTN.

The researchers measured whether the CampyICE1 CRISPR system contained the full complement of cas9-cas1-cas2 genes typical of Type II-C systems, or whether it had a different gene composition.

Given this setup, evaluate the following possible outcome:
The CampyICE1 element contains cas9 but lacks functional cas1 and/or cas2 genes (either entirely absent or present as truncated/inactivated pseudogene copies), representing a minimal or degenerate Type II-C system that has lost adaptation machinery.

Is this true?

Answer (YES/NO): YES